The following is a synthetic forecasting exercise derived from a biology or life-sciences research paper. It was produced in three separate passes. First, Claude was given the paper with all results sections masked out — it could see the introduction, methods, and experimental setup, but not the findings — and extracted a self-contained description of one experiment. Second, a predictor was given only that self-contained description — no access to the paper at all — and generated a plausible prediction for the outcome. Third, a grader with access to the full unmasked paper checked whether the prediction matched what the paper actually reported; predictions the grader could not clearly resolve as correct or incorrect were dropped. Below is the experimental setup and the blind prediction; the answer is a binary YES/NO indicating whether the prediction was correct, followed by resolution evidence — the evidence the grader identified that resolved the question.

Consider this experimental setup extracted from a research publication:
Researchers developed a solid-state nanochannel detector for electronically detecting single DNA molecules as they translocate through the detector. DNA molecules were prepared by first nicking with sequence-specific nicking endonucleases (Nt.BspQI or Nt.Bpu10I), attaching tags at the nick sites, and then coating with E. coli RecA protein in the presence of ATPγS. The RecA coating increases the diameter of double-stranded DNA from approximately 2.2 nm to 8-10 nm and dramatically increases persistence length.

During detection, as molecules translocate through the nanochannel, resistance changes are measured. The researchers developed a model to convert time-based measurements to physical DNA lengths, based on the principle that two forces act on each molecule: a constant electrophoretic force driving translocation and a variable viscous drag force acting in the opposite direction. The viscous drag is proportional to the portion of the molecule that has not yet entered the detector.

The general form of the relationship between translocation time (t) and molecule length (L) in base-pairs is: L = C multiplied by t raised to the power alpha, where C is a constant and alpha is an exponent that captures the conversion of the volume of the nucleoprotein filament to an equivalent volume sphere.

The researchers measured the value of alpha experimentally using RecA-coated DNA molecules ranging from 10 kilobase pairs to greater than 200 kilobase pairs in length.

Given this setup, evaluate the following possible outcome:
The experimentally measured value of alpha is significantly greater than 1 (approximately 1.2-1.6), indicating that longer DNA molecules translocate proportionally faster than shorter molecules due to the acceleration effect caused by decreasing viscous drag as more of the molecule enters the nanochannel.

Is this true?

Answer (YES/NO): NO